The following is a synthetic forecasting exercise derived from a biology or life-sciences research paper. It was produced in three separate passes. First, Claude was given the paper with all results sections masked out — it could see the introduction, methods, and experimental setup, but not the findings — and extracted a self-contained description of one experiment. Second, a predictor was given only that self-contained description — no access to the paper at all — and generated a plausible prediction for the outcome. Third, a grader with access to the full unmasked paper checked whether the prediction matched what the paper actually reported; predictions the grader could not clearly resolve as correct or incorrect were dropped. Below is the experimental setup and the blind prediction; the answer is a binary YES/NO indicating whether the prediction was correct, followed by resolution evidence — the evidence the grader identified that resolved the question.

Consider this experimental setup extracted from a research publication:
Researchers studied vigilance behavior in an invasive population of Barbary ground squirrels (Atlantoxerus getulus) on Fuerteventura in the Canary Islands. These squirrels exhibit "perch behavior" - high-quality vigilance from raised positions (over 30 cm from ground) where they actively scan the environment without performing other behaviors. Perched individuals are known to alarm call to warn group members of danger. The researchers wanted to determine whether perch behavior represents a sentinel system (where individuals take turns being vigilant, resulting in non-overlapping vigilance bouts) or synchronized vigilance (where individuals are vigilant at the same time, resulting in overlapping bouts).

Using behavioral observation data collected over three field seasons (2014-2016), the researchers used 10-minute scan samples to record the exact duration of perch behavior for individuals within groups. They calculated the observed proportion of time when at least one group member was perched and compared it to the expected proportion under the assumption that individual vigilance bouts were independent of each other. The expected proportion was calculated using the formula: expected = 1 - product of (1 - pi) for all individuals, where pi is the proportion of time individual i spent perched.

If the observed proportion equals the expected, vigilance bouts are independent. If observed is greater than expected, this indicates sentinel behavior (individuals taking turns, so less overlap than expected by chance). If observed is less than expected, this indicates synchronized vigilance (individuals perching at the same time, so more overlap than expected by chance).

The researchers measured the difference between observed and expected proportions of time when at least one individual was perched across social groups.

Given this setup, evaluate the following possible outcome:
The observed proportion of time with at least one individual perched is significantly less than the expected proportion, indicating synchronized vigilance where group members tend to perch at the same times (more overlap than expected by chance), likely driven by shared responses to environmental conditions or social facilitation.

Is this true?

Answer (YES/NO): YES